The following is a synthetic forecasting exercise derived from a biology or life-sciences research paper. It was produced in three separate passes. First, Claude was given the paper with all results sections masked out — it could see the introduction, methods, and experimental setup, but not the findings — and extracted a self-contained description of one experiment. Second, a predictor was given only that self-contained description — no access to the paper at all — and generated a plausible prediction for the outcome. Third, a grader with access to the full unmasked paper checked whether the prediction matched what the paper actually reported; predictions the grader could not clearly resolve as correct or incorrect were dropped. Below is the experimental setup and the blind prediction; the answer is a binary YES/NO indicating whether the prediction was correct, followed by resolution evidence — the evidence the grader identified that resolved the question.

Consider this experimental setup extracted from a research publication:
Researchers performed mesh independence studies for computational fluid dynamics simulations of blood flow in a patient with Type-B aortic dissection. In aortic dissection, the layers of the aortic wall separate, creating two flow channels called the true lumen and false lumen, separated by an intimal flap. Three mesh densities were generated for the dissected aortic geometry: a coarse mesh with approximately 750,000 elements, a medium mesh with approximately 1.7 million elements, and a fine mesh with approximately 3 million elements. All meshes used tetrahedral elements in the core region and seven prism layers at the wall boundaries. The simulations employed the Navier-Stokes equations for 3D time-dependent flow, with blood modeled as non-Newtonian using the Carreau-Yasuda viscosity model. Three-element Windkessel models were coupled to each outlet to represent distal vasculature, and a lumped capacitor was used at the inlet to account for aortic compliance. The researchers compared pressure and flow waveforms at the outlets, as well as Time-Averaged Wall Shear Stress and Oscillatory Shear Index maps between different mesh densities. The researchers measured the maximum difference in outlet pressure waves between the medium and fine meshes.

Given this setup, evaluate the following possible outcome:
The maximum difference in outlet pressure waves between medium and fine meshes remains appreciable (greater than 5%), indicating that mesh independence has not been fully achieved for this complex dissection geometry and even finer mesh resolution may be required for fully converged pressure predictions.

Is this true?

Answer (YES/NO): NO